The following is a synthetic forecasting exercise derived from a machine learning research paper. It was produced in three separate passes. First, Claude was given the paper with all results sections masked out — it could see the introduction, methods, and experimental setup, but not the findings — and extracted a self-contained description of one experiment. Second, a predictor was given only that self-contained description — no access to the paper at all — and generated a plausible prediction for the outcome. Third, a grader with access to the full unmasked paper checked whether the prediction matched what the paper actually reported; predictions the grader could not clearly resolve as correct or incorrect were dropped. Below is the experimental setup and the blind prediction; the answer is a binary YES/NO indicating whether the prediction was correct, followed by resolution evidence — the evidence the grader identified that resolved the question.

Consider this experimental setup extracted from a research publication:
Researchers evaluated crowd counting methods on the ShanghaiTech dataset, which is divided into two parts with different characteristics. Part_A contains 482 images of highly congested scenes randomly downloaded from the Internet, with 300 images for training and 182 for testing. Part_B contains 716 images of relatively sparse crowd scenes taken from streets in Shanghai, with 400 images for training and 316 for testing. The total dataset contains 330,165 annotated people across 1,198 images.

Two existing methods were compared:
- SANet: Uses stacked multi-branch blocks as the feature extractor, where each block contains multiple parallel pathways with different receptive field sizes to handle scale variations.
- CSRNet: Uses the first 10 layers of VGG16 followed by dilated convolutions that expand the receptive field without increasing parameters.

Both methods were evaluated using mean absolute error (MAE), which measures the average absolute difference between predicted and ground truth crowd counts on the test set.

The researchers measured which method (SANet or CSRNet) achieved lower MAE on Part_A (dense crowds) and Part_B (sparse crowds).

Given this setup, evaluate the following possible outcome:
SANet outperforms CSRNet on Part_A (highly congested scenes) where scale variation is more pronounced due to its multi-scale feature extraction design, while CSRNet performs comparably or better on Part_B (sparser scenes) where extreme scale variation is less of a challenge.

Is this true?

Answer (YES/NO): NO